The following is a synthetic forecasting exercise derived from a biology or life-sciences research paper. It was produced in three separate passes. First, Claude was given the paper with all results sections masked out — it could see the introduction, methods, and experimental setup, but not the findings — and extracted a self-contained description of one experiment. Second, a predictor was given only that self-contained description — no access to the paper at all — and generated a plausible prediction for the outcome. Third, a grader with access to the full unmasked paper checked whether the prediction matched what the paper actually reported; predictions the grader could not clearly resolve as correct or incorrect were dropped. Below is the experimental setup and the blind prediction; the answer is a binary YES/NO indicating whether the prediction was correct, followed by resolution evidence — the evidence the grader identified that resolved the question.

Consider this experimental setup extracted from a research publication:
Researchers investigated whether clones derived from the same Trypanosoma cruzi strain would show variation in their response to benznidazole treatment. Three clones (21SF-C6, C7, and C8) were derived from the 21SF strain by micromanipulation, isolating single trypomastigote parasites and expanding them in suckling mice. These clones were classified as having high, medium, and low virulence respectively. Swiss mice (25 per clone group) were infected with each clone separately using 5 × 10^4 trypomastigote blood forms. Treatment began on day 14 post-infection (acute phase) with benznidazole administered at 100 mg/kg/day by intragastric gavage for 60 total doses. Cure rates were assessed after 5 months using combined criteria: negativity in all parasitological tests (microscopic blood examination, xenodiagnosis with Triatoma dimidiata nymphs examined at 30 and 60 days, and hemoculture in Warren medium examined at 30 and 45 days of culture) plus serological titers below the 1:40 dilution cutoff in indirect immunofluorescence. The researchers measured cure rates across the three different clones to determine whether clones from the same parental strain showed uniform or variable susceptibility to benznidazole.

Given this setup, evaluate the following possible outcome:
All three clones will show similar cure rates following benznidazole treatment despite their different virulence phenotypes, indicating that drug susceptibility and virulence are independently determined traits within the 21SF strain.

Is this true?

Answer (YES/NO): NO